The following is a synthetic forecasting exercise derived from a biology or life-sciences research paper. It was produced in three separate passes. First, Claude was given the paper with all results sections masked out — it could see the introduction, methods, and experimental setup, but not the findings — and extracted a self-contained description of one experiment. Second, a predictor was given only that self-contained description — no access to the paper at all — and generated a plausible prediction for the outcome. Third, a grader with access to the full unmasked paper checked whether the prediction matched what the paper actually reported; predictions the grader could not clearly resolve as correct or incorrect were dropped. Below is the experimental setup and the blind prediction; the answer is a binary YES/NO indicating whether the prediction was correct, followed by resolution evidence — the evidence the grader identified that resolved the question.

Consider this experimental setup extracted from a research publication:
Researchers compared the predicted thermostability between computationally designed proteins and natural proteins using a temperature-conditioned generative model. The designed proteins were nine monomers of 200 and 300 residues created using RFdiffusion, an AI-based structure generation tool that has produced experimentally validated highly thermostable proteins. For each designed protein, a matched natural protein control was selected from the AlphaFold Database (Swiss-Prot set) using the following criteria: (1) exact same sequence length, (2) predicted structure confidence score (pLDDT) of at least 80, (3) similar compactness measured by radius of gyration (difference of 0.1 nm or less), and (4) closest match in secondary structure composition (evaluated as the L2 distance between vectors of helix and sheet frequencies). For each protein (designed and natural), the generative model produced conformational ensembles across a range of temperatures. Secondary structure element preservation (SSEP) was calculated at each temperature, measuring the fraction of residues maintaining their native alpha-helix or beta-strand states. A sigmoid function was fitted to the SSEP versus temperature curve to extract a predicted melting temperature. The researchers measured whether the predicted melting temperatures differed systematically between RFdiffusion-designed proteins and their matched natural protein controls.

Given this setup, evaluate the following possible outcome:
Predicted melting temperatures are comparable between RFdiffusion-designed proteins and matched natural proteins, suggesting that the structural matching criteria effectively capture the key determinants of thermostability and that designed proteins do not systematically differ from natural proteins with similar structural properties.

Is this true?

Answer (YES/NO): NO